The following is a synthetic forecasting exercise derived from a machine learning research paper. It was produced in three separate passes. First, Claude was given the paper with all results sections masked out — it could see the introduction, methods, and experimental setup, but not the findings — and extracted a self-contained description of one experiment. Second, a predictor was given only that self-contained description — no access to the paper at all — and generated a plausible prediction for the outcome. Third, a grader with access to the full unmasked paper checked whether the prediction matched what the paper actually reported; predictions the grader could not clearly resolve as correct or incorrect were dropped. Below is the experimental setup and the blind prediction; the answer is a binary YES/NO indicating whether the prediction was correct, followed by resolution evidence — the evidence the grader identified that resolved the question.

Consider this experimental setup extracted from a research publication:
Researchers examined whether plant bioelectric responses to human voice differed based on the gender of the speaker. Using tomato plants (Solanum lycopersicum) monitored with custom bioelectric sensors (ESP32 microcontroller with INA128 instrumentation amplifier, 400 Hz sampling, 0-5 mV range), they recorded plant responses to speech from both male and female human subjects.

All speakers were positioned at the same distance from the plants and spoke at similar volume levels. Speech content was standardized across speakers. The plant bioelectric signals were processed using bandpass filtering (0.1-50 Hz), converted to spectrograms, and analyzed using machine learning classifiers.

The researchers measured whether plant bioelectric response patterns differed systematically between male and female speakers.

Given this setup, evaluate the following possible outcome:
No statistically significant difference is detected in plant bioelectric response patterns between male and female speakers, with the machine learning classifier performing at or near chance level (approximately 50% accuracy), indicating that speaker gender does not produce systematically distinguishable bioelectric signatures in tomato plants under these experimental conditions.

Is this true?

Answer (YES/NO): NO